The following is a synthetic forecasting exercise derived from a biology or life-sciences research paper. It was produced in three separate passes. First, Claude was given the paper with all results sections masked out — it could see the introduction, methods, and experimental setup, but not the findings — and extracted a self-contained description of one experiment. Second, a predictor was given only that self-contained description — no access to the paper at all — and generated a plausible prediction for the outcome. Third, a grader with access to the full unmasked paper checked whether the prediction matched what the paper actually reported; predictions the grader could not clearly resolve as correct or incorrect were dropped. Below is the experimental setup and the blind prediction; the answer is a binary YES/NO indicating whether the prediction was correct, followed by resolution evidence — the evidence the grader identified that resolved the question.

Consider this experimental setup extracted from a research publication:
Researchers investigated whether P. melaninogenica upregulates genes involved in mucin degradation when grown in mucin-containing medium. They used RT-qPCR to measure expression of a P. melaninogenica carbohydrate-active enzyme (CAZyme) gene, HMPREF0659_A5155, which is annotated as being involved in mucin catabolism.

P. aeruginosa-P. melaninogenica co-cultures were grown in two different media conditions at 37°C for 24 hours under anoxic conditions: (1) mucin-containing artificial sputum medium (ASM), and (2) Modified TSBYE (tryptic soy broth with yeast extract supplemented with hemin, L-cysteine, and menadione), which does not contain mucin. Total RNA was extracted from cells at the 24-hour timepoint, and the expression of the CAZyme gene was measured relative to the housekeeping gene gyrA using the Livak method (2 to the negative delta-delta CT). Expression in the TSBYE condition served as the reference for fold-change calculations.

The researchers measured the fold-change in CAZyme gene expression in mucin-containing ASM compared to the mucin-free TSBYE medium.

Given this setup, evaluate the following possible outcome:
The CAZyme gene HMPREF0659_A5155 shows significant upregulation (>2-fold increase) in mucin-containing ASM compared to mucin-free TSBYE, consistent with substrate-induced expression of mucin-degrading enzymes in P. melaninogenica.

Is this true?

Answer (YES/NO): YES